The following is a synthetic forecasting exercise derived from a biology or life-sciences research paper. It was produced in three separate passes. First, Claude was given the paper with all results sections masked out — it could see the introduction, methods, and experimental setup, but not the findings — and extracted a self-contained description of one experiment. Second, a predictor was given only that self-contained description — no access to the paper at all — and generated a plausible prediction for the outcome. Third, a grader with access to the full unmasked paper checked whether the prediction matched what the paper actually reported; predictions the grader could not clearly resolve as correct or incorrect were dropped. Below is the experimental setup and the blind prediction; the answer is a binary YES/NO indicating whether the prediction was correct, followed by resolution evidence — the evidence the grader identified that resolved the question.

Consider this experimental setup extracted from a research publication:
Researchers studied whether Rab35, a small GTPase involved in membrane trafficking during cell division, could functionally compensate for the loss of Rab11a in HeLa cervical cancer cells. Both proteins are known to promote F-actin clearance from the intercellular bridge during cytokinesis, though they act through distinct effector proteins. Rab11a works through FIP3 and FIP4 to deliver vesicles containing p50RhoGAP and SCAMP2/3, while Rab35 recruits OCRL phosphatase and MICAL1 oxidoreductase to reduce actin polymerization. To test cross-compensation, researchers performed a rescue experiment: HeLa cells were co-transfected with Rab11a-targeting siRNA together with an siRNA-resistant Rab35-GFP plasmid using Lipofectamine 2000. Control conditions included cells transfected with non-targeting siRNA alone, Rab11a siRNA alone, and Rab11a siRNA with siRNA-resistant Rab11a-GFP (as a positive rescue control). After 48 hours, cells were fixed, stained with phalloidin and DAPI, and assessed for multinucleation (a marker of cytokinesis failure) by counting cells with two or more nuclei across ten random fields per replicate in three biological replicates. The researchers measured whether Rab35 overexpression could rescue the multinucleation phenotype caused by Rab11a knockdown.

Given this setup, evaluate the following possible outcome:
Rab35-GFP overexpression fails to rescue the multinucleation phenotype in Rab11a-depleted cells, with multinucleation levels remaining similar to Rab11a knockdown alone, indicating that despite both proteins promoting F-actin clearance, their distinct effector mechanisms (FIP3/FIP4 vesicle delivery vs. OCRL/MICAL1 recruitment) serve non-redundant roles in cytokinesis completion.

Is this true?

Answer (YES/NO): NO